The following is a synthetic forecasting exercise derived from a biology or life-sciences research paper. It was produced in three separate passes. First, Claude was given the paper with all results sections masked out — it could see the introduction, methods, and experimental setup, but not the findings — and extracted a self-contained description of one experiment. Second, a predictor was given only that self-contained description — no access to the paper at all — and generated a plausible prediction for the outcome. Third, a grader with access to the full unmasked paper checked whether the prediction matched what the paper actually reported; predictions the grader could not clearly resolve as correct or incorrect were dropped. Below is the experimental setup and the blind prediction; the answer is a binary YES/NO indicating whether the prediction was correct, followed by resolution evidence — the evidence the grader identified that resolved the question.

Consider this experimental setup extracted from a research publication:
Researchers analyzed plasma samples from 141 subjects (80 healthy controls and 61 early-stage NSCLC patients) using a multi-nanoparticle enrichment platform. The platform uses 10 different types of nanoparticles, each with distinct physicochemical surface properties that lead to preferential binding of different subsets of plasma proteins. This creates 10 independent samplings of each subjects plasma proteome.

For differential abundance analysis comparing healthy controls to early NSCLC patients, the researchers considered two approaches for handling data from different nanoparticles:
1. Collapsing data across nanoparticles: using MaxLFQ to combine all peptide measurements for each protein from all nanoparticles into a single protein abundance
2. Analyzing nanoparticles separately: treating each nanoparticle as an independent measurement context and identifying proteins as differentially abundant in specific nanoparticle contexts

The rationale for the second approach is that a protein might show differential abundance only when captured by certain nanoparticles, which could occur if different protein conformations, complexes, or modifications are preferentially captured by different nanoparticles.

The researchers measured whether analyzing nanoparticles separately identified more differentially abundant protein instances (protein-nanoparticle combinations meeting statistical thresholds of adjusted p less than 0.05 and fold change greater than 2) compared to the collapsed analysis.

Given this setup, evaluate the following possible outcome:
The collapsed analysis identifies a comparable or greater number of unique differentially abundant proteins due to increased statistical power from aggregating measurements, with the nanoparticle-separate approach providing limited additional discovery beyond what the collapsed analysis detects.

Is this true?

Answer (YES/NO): NO